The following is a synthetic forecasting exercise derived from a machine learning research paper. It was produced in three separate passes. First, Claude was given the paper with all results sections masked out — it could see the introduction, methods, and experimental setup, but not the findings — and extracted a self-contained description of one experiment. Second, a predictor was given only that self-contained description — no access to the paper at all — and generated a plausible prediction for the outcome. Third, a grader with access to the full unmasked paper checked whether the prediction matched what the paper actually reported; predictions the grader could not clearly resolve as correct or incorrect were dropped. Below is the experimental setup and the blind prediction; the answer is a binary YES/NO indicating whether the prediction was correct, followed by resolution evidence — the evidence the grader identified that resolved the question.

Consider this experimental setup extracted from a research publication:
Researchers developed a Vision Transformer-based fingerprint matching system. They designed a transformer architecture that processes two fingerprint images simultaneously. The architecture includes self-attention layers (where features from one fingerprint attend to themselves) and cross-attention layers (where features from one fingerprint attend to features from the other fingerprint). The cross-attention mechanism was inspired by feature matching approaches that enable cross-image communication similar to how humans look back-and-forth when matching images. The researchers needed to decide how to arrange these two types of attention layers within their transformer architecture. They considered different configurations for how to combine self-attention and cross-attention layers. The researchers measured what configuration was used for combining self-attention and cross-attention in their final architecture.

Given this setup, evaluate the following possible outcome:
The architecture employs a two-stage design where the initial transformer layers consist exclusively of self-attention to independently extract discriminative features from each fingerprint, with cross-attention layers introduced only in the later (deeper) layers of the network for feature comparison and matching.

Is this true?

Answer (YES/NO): NO